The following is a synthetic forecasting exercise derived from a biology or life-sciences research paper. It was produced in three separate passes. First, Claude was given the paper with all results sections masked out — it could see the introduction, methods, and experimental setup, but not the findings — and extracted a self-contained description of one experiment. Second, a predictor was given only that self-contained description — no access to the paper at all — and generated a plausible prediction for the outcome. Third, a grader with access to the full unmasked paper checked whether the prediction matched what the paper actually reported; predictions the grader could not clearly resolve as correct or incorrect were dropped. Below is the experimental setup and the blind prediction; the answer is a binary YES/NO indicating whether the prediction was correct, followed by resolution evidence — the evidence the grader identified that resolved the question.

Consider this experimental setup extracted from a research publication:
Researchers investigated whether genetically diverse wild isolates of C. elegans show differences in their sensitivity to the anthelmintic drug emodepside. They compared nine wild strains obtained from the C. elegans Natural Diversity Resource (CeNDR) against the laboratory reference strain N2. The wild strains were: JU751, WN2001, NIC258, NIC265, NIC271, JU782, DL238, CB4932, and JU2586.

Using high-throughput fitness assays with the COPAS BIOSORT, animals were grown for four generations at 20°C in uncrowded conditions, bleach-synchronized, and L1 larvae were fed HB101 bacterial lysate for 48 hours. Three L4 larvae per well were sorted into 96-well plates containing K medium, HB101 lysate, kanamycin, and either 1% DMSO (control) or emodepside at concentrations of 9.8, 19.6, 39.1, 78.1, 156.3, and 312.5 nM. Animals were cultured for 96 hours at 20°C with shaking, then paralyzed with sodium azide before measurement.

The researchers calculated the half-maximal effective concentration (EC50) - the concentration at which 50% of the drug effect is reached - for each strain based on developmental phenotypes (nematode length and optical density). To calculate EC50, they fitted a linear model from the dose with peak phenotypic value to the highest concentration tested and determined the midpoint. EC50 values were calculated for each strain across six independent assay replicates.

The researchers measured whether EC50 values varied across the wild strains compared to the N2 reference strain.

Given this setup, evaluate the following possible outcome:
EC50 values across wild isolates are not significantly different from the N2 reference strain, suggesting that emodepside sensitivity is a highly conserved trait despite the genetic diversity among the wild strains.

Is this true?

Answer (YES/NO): NO